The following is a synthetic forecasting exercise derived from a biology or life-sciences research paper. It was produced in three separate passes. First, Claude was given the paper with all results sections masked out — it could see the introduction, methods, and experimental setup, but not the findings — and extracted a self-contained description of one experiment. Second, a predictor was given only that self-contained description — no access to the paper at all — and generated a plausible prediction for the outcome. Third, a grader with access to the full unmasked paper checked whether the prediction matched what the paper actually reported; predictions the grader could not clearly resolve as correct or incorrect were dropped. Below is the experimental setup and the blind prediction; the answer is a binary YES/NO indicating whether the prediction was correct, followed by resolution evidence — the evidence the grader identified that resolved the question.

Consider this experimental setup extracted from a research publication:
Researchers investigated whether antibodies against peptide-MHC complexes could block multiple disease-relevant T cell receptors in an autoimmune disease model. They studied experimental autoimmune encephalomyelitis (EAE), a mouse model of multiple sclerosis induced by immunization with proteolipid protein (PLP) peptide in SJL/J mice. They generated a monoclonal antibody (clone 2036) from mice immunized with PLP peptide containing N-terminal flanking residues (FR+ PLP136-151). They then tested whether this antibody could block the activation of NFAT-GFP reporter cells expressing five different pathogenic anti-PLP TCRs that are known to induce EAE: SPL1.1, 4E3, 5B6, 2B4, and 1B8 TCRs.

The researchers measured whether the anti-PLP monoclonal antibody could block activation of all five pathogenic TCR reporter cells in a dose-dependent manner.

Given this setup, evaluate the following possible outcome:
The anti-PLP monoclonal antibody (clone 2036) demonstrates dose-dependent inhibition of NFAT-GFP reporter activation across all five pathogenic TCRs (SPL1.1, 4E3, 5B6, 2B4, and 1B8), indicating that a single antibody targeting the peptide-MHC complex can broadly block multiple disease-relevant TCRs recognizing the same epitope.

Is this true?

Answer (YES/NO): NO